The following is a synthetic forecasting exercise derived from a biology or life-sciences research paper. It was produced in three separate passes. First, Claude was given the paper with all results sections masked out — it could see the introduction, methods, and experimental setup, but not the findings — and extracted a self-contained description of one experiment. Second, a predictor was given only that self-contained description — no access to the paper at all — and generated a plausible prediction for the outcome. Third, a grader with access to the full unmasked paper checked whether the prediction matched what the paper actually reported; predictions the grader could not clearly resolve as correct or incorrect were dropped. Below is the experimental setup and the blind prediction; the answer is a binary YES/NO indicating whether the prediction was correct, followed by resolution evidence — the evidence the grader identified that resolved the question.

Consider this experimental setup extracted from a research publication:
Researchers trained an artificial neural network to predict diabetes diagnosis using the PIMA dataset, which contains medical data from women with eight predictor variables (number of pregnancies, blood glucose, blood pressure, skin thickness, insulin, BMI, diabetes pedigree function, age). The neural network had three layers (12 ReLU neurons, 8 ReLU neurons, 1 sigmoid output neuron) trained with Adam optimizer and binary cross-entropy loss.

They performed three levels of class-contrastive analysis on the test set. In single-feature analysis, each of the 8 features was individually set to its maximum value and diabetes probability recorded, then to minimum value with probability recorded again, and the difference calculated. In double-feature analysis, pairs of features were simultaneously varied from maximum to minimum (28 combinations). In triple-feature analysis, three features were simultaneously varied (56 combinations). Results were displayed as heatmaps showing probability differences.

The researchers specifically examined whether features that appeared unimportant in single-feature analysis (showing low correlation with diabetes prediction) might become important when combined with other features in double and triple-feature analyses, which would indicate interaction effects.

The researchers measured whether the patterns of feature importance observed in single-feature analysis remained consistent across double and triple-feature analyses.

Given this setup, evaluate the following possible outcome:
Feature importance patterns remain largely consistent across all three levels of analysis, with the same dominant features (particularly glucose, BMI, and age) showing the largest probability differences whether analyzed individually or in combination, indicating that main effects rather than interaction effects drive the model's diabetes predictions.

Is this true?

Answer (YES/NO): NO